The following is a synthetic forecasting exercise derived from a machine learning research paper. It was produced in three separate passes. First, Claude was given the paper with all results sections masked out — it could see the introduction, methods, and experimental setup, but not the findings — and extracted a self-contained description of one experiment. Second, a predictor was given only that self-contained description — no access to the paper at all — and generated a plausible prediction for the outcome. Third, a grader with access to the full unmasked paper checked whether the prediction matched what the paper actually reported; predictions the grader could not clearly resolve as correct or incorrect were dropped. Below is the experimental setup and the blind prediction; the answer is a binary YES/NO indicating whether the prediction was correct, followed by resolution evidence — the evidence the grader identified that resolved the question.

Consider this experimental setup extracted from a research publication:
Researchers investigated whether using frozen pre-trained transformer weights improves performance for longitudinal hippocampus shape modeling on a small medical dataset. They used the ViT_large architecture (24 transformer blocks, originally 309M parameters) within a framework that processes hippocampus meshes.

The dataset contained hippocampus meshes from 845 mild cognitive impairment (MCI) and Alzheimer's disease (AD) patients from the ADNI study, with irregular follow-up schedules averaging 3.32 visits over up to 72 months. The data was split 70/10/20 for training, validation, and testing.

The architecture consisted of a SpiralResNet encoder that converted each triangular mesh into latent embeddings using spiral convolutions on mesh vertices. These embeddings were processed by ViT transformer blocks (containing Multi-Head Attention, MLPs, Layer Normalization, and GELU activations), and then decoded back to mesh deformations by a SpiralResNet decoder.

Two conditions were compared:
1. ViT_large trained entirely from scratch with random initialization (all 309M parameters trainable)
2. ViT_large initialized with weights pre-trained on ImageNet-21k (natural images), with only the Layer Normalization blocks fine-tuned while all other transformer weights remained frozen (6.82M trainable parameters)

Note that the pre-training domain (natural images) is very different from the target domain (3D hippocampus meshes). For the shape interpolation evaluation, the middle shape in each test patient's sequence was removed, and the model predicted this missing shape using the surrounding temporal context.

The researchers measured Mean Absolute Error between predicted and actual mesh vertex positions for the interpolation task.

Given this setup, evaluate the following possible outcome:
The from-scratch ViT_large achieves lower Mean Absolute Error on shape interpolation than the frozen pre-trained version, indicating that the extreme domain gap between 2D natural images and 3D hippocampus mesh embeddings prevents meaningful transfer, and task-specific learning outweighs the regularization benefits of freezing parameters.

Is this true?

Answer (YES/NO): NO